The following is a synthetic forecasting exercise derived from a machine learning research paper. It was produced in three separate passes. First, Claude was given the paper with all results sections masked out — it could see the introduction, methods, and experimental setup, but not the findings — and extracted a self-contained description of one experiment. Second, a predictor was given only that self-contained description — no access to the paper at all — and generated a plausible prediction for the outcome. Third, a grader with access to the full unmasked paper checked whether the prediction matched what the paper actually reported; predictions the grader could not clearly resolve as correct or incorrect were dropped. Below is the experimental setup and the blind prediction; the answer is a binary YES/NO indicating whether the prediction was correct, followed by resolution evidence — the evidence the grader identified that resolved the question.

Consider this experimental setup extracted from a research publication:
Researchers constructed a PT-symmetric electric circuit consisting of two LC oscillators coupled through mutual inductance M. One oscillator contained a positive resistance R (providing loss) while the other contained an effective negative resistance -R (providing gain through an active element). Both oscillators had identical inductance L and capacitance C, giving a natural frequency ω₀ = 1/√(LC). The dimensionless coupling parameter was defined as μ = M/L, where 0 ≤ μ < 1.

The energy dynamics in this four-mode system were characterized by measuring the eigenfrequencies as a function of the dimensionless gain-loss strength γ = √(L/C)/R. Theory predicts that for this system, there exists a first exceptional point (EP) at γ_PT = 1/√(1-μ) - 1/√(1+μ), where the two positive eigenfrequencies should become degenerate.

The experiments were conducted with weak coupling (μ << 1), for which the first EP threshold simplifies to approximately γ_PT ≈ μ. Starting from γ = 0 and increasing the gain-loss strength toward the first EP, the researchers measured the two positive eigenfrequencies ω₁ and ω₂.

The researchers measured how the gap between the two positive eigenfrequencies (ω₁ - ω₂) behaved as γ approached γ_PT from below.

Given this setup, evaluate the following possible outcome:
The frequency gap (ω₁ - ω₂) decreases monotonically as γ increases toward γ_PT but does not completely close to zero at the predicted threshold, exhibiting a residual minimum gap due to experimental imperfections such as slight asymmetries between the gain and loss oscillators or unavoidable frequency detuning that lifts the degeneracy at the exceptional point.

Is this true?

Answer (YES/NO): NO